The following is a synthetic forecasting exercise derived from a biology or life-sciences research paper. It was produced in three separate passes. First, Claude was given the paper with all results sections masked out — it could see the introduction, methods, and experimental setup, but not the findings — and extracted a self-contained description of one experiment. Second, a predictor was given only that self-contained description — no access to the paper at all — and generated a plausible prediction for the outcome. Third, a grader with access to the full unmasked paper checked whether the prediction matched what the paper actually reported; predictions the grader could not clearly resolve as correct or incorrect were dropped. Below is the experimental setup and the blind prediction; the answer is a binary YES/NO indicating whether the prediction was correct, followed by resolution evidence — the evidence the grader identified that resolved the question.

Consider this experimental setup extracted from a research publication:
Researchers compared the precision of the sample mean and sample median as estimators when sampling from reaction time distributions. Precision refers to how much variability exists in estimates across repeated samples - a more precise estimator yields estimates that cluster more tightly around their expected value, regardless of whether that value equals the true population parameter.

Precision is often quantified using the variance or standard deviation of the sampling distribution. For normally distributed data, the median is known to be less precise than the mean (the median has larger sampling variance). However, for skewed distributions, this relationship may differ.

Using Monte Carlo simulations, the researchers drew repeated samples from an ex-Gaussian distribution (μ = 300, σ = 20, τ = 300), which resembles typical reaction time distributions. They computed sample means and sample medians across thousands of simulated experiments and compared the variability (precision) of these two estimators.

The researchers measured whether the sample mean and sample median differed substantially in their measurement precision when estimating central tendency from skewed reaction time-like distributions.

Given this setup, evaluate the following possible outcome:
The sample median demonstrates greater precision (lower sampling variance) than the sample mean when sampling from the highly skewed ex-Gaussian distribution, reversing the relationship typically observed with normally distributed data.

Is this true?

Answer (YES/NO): NO